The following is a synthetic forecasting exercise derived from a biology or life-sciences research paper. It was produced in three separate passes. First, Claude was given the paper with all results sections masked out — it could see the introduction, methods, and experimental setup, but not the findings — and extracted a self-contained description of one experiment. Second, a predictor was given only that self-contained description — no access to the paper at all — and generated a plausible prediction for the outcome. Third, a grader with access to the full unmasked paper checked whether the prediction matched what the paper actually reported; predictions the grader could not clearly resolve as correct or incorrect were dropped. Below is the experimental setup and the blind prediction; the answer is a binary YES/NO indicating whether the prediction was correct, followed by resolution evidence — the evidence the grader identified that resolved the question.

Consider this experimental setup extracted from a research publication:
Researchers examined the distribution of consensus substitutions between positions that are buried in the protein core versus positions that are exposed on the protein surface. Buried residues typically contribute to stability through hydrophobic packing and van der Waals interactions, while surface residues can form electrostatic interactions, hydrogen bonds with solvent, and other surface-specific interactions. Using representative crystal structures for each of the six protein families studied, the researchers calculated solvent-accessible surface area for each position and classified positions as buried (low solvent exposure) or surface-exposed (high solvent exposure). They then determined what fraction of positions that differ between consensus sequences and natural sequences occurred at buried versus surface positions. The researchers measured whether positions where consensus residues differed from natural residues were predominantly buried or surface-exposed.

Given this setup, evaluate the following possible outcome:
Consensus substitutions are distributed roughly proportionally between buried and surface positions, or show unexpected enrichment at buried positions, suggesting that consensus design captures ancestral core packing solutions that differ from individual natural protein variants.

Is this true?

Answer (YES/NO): NO